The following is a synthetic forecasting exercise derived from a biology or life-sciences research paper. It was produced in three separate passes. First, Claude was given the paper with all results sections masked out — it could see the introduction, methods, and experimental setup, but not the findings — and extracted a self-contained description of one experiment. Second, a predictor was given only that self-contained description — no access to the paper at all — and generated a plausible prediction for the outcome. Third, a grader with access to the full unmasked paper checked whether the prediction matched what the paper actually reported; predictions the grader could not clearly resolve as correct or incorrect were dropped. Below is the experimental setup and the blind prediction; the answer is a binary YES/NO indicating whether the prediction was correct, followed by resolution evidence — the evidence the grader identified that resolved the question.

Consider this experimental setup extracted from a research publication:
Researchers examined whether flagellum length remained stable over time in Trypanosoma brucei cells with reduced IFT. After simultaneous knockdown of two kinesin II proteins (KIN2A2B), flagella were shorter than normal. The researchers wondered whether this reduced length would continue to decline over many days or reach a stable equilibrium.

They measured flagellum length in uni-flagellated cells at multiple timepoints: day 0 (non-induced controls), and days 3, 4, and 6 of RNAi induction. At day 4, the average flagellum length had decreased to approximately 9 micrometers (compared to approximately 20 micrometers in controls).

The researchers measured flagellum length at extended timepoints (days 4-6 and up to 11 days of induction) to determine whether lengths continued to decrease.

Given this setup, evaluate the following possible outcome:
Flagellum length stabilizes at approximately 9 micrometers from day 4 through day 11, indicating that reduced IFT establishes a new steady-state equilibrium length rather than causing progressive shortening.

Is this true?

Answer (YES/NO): YES